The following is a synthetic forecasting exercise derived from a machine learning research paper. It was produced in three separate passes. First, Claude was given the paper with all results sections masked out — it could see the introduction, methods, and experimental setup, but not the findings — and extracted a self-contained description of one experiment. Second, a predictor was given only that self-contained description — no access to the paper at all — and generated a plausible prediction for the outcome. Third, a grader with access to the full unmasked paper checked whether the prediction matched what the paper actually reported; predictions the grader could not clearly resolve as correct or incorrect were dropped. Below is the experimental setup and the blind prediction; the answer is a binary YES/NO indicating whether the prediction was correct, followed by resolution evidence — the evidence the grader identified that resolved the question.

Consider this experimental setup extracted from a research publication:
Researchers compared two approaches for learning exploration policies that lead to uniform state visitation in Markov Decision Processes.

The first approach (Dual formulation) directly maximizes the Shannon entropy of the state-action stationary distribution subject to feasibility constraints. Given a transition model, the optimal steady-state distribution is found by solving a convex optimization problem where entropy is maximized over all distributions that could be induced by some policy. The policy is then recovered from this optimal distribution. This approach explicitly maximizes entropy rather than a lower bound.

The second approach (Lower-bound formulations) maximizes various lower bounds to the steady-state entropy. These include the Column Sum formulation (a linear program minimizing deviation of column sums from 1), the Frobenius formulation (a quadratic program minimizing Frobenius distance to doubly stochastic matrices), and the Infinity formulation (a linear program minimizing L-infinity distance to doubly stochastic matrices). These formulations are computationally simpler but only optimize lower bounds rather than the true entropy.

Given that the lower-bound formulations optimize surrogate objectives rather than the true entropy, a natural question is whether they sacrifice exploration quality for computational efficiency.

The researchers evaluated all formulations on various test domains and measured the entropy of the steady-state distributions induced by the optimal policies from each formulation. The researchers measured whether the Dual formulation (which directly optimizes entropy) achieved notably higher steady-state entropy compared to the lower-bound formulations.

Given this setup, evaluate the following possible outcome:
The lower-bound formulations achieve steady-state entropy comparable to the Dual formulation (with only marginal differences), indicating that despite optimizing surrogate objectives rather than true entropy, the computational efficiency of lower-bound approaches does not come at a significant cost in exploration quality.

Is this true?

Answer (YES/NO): YES